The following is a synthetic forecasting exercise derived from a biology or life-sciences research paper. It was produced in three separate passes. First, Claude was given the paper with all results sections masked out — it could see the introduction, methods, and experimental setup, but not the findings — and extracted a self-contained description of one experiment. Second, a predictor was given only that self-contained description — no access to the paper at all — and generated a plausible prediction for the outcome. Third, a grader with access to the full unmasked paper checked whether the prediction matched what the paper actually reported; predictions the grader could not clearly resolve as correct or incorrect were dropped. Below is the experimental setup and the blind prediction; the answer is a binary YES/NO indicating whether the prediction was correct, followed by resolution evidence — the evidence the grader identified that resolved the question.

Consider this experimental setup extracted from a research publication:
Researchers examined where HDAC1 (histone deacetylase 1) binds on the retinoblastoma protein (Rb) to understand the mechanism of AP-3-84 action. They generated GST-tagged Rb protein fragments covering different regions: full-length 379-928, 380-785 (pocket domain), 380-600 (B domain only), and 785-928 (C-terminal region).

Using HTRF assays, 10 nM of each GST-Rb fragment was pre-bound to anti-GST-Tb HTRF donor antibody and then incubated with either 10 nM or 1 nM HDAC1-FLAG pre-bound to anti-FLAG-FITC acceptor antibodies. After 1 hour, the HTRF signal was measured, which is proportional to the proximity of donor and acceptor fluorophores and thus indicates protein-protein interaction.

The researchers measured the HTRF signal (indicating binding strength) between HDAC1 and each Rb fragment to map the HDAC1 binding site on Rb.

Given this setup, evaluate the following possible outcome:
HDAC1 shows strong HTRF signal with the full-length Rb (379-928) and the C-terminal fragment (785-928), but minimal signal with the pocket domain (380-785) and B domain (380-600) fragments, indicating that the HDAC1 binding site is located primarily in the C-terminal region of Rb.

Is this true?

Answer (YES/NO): NO